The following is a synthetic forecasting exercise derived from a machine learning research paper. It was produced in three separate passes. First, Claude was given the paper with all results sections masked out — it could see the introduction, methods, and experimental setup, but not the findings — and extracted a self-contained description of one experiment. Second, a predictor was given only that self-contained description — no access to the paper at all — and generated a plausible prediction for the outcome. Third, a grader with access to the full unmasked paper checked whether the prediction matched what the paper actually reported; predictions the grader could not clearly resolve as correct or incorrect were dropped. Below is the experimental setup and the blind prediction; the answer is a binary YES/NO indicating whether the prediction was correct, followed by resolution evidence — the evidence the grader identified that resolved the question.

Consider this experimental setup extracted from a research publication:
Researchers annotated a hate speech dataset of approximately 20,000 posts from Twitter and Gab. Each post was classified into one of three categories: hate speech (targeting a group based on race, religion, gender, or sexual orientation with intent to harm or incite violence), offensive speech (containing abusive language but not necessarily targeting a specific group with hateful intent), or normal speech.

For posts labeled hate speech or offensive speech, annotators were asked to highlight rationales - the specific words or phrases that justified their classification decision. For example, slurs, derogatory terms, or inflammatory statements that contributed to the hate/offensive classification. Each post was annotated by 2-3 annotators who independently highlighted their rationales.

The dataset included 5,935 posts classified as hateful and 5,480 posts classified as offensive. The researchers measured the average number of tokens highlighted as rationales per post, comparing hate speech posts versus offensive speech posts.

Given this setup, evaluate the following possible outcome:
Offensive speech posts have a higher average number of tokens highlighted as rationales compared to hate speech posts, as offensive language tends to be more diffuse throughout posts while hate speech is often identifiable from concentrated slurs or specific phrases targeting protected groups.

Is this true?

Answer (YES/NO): YES